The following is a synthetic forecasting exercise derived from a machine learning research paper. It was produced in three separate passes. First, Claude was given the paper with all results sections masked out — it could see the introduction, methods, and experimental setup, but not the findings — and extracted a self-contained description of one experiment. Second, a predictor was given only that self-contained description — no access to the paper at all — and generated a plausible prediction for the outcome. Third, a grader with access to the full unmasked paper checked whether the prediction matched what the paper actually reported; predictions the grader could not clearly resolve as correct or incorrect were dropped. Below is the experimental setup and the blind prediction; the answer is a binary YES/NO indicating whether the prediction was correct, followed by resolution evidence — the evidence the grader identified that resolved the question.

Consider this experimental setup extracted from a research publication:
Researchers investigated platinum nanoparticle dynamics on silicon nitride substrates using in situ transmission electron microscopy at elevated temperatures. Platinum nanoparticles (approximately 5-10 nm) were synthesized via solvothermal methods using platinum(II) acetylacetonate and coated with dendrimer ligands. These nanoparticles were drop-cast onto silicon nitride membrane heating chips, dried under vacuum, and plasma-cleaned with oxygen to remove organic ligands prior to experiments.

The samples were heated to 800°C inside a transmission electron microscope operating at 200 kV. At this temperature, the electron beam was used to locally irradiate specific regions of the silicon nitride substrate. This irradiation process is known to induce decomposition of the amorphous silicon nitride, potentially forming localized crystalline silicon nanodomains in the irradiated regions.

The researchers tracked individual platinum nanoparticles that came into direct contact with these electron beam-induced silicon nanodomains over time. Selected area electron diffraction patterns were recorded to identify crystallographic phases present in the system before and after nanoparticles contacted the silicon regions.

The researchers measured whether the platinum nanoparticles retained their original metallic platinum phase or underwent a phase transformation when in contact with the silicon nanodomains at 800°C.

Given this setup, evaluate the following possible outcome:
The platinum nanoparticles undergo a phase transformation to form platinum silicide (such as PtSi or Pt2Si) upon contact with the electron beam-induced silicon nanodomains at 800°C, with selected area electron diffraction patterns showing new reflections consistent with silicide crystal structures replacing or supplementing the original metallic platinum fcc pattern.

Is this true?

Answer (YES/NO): NO